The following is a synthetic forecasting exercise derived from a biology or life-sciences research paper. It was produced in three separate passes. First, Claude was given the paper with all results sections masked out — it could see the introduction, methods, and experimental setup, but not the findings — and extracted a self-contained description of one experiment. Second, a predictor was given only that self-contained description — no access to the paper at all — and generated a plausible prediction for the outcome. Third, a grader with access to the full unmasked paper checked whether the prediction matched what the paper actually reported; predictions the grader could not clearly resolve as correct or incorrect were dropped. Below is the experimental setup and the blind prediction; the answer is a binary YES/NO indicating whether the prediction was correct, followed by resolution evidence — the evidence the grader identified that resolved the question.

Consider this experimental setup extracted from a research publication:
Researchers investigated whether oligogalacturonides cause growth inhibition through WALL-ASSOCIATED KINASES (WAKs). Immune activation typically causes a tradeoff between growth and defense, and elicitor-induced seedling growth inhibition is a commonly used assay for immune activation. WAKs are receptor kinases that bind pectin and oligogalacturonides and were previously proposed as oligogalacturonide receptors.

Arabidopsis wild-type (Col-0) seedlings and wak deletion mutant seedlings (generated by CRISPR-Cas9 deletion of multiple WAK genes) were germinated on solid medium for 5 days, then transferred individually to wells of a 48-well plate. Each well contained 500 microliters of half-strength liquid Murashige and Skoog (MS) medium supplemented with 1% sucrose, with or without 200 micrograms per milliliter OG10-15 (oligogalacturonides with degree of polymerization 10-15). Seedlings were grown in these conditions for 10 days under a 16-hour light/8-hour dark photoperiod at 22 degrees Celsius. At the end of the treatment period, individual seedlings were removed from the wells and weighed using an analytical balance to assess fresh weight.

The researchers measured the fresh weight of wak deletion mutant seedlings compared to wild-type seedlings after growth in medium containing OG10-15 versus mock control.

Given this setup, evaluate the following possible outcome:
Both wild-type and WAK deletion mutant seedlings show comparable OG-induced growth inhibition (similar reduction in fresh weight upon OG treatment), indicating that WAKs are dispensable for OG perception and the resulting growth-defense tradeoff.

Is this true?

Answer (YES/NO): YES